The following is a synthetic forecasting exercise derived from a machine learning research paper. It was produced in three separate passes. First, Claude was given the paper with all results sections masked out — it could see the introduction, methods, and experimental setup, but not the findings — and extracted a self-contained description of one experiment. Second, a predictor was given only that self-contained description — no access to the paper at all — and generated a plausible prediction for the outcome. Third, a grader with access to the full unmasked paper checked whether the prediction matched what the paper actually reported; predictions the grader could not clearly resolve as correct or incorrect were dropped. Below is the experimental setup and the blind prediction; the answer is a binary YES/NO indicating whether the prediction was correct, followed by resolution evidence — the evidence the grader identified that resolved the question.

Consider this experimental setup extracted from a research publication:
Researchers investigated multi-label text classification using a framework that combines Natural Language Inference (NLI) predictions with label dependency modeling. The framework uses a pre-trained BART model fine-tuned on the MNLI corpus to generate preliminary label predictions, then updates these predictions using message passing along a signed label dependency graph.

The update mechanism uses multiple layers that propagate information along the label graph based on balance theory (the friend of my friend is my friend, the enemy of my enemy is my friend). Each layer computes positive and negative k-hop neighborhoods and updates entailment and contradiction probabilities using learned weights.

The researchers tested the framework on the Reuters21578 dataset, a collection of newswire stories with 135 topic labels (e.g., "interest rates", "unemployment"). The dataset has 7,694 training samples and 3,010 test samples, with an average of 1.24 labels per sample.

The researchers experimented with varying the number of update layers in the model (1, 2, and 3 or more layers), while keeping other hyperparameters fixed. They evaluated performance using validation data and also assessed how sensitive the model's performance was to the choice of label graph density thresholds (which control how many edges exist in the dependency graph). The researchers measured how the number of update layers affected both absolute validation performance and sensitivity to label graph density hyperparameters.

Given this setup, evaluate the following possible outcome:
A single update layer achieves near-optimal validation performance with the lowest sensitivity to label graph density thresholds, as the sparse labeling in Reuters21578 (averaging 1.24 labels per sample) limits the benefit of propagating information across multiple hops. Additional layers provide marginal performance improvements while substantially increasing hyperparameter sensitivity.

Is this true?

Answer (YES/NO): NO